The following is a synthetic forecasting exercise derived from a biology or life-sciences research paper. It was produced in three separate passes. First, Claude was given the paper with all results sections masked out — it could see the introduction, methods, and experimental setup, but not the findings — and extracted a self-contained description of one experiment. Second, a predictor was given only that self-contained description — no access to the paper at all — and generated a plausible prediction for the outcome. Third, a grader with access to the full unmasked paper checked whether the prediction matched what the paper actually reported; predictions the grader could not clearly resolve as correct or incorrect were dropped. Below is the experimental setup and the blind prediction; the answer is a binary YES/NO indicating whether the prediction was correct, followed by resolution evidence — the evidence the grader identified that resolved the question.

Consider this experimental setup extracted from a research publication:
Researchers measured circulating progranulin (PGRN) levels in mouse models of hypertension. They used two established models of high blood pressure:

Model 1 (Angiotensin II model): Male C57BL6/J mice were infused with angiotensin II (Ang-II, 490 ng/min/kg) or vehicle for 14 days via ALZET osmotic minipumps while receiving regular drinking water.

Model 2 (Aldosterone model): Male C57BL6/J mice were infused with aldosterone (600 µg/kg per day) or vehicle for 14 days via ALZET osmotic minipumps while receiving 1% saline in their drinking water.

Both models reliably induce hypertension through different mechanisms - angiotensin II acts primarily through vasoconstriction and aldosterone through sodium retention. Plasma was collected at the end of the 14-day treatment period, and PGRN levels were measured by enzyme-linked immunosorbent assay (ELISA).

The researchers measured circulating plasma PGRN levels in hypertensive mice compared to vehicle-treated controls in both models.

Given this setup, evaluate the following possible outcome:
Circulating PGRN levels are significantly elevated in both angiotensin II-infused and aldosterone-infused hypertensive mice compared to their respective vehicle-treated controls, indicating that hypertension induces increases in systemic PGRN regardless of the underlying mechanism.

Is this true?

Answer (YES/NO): YES